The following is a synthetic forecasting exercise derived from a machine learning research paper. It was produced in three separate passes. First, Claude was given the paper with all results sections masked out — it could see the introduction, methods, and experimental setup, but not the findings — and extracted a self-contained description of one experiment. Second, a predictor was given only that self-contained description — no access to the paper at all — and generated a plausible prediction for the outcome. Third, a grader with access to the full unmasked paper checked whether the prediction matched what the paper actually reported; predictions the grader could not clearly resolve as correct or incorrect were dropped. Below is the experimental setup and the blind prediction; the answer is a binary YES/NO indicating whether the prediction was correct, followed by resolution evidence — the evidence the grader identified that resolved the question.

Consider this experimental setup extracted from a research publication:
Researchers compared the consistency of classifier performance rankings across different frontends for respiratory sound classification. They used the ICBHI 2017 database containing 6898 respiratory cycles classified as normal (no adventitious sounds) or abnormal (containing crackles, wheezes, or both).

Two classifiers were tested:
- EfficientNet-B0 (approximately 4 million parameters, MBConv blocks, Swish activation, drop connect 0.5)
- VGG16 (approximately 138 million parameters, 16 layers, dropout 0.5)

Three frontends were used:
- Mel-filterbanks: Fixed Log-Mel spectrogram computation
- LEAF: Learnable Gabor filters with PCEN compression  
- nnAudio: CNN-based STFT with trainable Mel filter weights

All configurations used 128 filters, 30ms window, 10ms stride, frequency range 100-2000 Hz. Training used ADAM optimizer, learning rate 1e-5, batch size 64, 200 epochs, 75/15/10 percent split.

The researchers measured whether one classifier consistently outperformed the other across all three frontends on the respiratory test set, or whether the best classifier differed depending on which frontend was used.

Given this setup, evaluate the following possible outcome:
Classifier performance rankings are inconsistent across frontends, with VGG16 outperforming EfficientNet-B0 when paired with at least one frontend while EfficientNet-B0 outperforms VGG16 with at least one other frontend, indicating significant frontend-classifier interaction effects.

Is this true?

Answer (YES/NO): NO